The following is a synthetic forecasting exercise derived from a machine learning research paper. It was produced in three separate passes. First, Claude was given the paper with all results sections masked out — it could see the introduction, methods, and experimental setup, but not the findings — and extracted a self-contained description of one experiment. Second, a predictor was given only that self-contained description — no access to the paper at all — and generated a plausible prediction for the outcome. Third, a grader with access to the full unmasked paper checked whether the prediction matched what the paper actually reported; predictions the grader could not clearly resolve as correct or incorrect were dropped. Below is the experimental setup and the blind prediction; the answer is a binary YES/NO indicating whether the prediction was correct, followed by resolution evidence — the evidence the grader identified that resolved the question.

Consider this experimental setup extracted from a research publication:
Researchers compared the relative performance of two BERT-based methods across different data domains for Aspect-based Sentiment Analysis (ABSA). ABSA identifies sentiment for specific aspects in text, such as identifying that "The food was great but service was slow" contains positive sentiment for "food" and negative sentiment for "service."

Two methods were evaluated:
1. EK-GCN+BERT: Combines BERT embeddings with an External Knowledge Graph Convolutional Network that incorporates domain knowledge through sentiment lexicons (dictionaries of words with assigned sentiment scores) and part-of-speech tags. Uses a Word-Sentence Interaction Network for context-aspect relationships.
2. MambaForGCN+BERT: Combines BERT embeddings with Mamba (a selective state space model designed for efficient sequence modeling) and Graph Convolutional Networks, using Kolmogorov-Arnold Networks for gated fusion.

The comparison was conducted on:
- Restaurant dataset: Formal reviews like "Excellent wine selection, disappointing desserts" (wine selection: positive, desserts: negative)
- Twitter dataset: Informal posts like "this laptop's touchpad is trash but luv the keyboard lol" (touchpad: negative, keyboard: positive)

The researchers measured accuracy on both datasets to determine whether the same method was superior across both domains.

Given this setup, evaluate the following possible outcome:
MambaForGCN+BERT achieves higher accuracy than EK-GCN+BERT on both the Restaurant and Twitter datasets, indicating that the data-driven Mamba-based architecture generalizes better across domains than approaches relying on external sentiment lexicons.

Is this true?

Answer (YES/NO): NO